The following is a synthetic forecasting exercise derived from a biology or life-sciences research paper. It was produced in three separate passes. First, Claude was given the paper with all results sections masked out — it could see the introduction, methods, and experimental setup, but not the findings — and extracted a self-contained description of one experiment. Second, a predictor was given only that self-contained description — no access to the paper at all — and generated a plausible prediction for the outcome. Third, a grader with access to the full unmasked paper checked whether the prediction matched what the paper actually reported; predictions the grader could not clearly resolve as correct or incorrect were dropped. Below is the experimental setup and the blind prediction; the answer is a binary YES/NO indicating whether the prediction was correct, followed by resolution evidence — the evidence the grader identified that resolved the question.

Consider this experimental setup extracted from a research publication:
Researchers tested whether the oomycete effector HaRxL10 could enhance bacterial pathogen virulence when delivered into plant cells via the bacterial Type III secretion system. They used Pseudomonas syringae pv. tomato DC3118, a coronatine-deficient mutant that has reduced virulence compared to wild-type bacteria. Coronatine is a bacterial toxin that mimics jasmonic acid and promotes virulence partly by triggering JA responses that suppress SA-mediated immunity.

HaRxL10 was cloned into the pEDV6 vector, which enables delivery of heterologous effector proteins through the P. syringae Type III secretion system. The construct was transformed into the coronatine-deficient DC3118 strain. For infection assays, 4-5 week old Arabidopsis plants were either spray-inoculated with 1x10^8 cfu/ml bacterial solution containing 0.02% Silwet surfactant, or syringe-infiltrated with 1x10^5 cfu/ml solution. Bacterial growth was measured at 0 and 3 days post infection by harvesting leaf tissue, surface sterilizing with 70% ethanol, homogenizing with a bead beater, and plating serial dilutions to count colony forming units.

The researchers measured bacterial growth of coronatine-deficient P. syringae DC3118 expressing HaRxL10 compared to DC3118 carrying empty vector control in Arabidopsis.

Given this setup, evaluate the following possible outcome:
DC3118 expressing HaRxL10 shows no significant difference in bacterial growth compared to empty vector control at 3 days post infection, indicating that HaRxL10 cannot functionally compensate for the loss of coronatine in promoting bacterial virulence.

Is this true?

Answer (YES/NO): NO